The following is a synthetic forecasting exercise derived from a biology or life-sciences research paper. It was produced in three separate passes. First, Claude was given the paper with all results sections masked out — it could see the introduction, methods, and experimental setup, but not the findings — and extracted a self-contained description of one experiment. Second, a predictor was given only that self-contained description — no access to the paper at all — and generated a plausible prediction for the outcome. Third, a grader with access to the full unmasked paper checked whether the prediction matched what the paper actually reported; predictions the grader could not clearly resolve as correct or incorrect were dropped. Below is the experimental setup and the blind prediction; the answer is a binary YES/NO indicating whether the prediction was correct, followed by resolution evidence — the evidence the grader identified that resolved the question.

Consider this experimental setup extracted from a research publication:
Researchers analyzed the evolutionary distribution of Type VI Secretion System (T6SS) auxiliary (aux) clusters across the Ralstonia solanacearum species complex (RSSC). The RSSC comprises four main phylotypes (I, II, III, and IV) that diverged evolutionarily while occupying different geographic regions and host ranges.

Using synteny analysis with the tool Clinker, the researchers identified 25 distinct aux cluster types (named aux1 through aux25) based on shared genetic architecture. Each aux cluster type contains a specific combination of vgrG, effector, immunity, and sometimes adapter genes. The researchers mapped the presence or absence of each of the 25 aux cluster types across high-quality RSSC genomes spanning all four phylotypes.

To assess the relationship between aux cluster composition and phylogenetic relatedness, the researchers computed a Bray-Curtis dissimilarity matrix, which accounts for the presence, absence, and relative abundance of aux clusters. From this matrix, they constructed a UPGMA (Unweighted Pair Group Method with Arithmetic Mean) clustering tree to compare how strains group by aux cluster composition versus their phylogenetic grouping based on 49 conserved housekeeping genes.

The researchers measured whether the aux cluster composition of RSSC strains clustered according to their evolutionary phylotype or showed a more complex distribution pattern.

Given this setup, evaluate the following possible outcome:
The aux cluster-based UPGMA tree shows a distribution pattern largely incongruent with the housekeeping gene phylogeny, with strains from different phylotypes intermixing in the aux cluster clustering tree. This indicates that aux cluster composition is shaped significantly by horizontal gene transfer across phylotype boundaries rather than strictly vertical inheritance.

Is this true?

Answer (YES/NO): YES